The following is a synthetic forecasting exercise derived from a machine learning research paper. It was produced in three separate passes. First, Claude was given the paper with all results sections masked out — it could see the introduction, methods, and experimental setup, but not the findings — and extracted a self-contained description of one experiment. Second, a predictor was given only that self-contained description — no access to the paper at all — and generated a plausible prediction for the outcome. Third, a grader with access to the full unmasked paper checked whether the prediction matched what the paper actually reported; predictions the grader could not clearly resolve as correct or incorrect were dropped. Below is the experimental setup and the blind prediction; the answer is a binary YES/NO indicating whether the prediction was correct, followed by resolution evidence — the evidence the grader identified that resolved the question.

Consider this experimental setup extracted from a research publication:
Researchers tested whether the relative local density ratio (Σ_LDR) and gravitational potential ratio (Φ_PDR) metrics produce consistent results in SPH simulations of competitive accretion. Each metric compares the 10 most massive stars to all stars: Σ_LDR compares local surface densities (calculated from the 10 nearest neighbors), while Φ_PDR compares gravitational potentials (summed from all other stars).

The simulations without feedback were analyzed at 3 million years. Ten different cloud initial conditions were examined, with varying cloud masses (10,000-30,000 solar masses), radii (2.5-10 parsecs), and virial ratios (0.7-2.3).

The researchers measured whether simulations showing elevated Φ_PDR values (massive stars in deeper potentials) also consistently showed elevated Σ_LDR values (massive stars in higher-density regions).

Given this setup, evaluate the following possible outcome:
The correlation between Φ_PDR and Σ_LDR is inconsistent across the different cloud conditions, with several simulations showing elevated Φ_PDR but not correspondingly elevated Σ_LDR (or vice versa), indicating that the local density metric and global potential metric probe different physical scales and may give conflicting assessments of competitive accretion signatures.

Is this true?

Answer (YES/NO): YES